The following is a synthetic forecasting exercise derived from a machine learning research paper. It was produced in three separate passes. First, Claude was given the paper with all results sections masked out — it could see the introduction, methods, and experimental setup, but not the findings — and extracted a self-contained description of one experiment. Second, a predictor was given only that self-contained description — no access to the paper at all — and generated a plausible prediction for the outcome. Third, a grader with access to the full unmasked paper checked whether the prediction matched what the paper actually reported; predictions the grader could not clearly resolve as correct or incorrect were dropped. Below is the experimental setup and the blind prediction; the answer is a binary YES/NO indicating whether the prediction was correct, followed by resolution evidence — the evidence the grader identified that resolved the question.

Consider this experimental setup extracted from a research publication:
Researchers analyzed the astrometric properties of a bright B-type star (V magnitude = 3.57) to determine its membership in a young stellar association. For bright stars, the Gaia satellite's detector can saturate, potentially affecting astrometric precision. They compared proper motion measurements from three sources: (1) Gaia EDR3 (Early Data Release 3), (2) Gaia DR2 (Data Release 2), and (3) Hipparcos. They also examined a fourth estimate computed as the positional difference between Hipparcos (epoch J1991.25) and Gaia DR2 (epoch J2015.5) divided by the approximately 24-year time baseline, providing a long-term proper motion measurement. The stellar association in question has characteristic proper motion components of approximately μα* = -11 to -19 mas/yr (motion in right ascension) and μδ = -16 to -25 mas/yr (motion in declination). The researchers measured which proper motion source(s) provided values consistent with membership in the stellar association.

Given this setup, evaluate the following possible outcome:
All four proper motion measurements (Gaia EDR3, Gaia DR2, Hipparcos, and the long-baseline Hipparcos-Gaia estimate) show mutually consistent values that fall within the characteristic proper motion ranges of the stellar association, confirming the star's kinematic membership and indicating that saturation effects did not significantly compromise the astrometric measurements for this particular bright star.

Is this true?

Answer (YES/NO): NO